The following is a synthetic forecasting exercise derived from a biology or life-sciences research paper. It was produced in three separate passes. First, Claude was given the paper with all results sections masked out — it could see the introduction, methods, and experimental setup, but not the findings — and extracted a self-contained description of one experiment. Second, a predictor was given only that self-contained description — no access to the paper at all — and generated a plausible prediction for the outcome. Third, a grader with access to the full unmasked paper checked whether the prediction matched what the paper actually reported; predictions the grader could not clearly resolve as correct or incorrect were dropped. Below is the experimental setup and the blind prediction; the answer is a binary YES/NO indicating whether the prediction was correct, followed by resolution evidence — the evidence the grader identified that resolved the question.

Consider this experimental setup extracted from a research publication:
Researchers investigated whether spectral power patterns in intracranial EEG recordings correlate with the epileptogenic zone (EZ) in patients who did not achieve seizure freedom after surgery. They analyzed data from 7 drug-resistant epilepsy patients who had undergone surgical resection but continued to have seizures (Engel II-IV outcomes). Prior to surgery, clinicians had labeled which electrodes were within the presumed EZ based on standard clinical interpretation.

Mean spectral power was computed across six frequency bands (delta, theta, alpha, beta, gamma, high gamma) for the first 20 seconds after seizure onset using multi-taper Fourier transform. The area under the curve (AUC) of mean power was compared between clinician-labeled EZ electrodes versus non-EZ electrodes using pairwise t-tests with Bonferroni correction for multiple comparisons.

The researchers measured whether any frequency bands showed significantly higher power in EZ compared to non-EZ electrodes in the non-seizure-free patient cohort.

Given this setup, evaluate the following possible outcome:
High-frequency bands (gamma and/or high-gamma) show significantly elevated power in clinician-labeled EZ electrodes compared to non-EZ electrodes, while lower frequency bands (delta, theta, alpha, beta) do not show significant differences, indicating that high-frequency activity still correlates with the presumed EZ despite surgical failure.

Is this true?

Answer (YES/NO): NO